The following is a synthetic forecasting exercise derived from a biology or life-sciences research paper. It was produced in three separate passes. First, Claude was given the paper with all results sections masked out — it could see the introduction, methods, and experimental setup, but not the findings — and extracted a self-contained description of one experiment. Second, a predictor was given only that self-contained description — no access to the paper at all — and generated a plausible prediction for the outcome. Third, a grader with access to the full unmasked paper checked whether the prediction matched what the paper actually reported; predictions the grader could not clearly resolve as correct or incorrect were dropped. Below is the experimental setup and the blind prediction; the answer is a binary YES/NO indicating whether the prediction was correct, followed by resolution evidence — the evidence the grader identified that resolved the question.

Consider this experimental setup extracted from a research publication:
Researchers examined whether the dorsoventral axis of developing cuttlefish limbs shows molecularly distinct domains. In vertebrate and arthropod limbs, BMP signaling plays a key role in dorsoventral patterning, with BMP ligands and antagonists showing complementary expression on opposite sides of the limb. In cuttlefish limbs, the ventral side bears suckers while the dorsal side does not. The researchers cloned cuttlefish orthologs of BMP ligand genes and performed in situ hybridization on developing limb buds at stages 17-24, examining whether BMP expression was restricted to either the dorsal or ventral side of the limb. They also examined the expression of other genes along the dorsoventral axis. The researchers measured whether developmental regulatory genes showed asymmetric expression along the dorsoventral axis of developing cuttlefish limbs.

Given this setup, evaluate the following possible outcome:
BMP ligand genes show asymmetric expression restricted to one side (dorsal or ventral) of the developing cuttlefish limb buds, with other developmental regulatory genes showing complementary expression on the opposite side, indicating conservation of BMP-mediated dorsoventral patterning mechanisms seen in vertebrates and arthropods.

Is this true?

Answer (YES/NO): YES